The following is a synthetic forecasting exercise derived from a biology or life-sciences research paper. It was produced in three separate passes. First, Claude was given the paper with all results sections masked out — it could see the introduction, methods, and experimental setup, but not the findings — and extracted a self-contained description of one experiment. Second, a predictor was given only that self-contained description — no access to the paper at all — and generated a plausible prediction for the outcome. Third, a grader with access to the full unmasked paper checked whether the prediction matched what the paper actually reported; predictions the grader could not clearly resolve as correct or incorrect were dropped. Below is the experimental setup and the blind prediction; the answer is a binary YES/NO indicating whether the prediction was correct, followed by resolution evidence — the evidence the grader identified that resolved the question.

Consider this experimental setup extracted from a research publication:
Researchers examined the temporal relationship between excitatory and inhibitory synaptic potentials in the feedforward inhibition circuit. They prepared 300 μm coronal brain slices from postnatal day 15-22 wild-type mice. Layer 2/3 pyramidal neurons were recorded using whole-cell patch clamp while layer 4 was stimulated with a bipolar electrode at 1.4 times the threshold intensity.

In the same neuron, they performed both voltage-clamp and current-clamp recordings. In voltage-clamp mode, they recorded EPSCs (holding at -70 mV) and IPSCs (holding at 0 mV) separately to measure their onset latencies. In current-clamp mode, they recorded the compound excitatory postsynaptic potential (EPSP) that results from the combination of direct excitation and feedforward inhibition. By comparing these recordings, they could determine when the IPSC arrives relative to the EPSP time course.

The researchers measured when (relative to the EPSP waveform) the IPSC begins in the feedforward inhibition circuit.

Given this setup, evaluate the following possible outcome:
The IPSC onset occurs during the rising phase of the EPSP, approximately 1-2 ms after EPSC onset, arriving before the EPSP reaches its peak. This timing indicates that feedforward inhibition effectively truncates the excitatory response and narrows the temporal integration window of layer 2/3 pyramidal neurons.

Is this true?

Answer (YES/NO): NO